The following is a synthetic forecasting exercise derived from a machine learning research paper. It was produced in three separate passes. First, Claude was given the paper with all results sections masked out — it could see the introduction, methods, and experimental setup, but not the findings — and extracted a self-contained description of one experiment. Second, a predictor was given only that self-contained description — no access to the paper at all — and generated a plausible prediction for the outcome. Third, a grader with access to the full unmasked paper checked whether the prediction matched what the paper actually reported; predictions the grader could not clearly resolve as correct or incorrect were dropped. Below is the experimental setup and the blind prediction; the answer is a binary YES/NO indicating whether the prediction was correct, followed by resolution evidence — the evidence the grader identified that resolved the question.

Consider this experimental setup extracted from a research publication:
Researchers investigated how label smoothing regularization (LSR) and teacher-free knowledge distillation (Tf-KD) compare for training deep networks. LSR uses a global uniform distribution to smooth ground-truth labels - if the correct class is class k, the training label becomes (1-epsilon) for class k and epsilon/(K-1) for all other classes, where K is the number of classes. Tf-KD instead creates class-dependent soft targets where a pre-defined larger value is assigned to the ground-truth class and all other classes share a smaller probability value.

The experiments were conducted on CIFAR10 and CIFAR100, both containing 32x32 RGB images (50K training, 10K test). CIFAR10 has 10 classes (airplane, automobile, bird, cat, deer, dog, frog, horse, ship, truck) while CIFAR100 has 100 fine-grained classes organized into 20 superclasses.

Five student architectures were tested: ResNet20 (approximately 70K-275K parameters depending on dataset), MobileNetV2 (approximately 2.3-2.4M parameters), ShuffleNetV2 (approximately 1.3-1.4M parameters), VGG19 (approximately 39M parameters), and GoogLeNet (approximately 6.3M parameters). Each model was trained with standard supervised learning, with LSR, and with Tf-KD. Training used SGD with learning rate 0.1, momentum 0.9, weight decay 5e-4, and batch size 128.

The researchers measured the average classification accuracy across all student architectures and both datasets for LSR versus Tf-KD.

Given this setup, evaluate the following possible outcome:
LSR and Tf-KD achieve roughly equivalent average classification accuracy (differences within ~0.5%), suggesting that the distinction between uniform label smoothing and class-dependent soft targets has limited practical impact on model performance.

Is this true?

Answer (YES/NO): YES